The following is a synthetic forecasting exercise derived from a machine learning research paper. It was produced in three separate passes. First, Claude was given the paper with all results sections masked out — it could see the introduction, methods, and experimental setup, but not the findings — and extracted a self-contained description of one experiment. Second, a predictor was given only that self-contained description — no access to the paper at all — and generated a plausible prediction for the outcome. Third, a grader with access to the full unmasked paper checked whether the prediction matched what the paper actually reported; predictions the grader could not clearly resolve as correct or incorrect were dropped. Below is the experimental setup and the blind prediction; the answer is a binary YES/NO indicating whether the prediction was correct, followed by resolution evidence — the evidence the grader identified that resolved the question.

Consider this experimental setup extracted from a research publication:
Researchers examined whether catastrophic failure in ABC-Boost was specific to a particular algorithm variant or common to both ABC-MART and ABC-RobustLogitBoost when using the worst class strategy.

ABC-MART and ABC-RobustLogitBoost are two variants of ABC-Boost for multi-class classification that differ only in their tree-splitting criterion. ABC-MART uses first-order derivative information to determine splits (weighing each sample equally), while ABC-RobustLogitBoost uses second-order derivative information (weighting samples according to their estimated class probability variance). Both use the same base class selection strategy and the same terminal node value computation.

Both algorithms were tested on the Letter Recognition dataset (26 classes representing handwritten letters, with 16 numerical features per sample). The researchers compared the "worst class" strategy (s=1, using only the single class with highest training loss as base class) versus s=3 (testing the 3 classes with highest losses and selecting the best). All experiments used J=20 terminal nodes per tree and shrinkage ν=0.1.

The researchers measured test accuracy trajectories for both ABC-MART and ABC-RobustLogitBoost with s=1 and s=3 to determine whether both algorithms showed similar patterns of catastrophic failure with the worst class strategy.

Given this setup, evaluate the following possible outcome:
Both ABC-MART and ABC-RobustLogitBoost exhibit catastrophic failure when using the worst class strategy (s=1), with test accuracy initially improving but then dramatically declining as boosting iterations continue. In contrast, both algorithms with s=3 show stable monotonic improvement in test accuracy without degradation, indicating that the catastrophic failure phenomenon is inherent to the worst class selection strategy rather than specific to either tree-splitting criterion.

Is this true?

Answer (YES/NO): NO